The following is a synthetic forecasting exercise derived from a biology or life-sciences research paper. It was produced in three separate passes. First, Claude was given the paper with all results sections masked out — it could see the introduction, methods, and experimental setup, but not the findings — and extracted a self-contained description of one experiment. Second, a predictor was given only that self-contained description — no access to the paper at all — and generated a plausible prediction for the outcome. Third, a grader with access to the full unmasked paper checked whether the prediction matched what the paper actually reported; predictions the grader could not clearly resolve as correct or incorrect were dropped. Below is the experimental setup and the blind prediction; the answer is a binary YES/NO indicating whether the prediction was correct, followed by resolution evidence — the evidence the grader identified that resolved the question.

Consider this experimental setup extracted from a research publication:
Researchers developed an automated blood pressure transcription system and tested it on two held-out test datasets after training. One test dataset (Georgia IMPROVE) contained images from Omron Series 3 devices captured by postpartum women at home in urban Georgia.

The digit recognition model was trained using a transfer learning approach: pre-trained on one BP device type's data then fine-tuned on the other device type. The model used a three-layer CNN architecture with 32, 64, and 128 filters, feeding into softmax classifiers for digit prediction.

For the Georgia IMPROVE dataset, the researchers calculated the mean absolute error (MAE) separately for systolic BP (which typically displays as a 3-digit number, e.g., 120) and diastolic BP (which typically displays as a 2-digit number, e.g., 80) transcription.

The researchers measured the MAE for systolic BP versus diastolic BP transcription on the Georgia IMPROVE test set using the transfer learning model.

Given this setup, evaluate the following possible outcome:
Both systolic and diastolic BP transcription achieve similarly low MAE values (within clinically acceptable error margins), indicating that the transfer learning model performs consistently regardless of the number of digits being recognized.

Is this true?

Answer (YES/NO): NO